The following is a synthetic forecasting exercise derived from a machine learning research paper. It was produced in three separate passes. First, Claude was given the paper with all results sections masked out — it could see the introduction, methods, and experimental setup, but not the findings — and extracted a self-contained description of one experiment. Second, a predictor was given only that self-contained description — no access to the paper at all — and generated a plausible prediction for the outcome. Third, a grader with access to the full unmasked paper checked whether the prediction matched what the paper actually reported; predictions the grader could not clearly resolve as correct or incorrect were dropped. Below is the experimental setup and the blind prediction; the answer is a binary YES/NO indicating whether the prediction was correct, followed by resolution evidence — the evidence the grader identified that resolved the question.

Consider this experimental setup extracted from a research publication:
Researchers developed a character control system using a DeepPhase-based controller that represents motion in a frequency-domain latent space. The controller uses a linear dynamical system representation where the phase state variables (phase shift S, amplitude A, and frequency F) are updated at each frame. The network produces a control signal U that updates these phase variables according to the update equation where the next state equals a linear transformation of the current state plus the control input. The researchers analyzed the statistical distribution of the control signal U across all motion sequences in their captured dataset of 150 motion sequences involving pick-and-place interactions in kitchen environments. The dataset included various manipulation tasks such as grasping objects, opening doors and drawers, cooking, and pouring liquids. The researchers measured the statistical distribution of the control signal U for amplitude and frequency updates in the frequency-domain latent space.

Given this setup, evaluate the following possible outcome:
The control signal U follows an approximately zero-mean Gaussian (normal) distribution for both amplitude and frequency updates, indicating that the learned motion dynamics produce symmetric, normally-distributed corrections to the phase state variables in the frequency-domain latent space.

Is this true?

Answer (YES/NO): YES